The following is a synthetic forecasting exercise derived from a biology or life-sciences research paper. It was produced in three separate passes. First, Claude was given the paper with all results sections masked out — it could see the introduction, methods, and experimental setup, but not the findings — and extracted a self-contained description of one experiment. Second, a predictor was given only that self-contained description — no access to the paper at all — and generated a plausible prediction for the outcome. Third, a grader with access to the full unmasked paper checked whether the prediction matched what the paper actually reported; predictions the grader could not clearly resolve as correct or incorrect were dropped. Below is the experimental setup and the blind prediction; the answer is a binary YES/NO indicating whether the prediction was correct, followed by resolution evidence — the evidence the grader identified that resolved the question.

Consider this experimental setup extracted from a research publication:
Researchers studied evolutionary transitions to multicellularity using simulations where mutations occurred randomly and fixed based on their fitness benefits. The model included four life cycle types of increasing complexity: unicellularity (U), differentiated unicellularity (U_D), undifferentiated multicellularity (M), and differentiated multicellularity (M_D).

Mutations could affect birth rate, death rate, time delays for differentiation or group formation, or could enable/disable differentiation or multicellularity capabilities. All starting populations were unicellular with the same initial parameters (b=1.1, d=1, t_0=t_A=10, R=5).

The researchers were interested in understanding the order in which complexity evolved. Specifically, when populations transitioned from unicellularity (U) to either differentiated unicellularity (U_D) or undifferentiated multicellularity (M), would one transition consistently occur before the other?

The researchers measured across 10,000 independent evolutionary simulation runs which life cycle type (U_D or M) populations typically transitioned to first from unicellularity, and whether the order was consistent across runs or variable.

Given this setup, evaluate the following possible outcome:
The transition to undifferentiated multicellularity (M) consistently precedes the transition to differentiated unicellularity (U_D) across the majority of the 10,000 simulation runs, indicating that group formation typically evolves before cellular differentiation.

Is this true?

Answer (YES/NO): NO